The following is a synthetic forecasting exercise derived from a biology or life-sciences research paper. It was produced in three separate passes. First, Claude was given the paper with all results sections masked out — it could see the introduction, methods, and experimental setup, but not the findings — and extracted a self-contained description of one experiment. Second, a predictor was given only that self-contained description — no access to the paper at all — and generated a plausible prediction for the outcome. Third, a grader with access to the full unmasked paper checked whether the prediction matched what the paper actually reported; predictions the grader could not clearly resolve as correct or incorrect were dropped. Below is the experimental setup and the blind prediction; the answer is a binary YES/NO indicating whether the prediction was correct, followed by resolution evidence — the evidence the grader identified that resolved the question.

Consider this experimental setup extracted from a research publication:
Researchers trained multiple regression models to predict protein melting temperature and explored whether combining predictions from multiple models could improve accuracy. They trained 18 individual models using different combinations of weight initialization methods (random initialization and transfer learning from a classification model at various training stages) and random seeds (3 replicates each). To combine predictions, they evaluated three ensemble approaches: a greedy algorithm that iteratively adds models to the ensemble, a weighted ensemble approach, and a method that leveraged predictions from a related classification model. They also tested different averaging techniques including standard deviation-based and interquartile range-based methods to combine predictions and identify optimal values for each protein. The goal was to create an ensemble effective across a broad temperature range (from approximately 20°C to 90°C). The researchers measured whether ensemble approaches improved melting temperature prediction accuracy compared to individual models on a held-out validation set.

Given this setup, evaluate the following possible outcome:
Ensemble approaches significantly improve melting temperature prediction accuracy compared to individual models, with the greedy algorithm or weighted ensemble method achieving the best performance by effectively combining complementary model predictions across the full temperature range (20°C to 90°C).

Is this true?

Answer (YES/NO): NO